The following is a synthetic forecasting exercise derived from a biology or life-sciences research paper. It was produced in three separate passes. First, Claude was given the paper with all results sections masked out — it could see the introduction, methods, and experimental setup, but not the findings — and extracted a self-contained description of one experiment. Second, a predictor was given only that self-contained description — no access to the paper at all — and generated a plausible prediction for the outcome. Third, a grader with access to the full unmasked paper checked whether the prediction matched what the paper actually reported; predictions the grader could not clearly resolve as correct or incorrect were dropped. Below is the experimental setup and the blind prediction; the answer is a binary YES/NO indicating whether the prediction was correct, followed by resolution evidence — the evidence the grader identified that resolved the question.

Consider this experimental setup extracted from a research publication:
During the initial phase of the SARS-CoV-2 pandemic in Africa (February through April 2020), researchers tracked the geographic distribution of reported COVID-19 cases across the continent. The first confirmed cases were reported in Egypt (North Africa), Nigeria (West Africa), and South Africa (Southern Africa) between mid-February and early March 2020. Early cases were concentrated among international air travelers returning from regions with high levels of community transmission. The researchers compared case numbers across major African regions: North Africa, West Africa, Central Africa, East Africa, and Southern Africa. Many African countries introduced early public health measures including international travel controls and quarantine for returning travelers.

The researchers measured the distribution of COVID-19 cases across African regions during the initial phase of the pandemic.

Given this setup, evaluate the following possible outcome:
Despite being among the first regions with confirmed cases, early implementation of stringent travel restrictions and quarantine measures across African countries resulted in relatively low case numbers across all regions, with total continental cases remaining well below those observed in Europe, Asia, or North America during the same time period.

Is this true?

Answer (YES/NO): NO